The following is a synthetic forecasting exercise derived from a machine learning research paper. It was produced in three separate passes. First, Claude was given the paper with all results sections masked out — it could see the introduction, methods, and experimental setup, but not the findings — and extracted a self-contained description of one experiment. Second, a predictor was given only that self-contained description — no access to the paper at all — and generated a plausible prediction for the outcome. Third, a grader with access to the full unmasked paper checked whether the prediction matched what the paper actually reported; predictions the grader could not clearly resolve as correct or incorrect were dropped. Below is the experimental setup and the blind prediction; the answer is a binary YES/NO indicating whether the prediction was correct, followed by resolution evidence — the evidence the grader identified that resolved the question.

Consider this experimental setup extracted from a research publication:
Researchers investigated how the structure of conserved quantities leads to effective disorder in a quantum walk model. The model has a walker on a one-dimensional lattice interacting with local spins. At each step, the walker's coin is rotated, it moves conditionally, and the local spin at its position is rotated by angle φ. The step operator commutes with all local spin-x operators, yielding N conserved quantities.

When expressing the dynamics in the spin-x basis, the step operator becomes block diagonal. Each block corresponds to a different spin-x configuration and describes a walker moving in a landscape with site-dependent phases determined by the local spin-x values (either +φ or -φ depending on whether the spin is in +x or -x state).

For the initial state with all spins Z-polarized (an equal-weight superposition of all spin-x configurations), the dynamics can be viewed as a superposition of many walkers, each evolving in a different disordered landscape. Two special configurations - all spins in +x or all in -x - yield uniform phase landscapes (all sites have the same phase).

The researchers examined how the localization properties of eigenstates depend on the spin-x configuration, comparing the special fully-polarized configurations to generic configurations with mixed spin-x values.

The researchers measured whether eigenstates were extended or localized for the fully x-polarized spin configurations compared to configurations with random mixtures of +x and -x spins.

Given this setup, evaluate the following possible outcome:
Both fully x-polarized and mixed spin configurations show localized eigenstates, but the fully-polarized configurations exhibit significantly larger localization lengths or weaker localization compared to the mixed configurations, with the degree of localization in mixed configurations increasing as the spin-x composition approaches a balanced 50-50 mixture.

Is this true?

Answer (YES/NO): NO